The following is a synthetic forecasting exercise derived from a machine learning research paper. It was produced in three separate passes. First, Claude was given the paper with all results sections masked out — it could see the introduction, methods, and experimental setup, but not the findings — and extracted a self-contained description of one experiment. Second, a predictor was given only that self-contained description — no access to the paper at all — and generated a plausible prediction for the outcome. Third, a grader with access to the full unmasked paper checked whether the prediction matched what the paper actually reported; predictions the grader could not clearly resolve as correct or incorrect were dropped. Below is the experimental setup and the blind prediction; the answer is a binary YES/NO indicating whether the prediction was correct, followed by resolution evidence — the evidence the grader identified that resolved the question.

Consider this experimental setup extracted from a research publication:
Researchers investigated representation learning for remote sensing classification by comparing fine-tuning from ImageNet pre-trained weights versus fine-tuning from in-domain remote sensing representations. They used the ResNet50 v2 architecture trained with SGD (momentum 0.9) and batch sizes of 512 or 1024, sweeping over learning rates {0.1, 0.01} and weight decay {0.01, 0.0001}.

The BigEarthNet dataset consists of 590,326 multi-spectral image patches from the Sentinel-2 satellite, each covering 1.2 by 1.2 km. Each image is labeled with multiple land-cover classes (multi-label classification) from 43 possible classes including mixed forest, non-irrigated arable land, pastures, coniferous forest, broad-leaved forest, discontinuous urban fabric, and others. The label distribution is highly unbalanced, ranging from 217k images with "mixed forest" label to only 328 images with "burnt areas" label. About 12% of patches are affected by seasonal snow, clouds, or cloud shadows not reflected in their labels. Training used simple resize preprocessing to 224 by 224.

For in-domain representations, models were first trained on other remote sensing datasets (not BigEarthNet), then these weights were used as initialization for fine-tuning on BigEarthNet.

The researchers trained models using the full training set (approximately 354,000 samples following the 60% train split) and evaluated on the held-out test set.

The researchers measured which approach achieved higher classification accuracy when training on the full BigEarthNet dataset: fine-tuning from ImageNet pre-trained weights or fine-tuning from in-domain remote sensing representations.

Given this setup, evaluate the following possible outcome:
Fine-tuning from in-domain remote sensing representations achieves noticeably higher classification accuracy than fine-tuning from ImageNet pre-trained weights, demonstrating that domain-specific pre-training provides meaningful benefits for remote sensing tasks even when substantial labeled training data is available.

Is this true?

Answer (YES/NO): NO